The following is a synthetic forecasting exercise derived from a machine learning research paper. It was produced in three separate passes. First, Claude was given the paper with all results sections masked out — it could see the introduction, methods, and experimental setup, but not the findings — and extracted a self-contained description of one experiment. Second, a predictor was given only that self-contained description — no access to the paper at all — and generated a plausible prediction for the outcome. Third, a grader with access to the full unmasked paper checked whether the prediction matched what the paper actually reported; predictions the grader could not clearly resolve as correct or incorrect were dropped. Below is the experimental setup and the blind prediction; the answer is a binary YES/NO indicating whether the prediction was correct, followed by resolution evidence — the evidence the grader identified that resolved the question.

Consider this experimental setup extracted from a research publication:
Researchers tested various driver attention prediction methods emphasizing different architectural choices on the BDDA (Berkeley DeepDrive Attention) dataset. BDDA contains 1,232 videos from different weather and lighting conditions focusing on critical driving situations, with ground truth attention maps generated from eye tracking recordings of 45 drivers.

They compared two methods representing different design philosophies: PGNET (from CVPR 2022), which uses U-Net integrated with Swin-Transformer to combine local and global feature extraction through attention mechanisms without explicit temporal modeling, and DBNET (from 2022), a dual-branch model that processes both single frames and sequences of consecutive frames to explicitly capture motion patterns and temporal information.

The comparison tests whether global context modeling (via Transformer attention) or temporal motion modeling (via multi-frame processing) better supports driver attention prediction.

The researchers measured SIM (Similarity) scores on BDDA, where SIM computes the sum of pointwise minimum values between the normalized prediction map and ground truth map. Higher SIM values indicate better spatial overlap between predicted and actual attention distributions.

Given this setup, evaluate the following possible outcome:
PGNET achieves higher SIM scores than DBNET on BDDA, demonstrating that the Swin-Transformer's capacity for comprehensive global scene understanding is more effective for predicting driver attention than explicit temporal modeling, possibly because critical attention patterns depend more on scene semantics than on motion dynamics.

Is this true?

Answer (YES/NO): YES